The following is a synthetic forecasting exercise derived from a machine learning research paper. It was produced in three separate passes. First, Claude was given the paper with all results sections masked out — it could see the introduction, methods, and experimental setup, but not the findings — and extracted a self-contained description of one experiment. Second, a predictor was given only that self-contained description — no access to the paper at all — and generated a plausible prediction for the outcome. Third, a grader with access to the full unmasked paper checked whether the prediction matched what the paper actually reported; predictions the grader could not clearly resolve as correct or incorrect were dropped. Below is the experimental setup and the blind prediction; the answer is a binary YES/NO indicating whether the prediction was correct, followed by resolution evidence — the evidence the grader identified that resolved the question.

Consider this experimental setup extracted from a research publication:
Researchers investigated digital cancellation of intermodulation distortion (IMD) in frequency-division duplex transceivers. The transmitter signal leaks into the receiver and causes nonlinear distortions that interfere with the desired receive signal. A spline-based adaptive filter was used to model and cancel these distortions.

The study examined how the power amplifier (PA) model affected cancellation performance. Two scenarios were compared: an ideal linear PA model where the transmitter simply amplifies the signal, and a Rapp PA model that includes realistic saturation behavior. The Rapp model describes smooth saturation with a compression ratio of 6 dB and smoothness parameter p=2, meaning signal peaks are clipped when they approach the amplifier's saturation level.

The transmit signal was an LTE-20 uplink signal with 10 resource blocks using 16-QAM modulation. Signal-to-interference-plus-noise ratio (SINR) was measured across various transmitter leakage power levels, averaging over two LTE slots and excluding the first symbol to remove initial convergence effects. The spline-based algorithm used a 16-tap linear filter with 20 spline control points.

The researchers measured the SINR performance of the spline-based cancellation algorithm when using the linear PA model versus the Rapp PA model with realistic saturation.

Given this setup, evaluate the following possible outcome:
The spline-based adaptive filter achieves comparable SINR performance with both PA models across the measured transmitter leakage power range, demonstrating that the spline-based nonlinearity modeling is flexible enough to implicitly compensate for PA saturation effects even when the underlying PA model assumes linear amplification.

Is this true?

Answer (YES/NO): NO